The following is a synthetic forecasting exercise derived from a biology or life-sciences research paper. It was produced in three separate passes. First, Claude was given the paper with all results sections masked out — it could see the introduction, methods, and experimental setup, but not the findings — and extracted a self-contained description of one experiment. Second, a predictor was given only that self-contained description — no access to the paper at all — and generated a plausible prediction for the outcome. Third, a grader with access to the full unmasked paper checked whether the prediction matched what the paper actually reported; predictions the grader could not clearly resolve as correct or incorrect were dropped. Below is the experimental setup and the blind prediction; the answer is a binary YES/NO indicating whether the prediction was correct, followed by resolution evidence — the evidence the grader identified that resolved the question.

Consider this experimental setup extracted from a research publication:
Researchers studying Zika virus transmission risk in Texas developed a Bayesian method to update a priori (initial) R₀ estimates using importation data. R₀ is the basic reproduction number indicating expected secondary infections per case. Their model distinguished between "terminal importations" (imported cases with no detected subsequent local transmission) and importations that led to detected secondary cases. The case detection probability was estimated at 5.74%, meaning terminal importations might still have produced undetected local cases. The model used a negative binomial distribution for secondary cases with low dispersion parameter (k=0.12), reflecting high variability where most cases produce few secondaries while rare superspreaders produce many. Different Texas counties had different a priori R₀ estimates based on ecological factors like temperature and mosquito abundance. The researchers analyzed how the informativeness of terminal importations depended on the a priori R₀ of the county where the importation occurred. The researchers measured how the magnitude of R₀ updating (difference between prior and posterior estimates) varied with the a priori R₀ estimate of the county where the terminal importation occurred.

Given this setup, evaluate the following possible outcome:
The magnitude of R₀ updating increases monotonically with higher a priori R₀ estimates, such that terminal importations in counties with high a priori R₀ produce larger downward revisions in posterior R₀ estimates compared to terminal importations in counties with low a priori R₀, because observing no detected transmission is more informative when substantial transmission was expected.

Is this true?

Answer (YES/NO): YES